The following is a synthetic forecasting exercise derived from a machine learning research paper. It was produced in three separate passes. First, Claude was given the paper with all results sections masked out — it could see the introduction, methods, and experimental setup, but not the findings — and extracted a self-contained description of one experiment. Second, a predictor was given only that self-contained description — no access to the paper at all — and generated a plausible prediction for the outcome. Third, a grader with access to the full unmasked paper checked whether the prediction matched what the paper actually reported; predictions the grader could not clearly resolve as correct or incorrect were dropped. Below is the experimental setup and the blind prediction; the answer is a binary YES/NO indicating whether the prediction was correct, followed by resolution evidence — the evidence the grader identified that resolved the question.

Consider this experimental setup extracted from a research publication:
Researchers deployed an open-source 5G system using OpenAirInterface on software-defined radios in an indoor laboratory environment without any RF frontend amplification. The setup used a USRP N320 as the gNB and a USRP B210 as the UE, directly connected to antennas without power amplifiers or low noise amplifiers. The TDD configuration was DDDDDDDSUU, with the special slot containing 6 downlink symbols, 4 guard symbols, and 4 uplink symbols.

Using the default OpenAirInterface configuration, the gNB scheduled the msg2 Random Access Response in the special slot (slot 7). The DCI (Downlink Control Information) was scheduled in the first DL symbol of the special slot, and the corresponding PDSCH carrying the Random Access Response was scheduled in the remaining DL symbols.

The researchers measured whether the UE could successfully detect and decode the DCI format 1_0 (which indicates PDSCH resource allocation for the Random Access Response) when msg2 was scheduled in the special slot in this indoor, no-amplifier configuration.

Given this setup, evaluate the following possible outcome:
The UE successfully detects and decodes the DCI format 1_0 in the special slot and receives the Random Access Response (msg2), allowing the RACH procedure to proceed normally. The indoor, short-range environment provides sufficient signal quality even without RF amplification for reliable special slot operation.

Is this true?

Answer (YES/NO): YES